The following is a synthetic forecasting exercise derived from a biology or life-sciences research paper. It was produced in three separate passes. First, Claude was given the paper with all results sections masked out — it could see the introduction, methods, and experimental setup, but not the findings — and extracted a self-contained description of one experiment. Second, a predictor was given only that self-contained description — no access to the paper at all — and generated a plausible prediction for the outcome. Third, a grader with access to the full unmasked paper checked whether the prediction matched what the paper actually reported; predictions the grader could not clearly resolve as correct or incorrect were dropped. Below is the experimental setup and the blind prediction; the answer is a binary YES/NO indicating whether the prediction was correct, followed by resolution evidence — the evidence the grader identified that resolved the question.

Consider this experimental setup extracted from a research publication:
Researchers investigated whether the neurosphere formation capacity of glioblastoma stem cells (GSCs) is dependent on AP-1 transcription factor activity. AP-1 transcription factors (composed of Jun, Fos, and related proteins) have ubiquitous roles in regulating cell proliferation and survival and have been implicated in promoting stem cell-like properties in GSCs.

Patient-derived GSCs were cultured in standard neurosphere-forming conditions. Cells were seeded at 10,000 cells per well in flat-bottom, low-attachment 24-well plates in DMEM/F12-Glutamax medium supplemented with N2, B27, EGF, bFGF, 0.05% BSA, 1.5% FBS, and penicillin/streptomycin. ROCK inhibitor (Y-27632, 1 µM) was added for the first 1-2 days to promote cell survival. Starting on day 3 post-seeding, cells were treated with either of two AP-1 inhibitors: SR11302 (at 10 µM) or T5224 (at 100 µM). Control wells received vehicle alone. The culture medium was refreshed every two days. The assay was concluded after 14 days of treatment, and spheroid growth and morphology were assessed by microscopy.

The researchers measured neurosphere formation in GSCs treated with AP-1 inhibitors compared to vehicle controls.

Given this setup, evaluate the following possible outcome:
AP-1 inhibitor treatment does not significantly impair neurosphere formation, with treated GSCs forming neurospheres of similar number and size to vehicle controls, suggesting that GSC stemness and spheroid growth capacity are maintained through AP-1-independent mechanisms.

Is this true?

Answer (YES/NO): NO